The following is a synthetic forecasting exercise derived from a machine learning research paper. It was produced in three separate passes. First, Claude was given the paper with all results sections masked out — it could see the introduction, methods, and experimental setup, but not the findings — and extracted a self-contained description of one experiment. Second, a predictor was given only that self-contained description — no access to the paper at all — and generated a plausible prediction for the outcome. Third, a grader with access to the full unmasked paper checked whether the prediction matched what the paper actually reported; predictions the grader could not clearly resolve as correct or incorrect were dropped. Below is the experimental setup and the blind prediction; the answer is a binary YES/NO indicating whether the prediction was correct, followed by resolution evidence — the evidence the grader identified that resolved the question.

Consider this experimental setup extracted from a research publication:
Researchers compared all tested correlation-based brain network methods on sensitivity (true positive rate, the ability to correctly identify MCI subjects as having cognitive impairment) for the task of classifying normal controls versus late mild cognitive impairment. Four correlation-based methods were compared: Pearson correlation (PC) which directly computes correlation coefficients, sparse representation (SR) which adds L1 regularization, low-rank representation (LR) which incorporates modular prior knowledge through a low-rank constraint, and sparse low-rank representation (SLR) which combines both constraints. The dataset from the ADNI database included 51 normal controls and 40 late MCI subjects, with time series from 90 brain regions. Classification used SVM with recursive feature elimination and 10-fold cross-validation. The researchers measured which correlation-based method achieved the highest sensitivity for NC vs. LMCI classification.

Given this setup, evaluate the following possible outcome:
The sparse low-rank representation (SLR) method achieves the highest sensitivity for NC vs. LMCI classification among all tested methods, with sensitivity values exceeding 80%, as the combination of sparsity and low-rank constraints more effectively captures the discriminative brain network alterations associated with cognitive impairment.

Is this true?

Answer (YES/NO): NO